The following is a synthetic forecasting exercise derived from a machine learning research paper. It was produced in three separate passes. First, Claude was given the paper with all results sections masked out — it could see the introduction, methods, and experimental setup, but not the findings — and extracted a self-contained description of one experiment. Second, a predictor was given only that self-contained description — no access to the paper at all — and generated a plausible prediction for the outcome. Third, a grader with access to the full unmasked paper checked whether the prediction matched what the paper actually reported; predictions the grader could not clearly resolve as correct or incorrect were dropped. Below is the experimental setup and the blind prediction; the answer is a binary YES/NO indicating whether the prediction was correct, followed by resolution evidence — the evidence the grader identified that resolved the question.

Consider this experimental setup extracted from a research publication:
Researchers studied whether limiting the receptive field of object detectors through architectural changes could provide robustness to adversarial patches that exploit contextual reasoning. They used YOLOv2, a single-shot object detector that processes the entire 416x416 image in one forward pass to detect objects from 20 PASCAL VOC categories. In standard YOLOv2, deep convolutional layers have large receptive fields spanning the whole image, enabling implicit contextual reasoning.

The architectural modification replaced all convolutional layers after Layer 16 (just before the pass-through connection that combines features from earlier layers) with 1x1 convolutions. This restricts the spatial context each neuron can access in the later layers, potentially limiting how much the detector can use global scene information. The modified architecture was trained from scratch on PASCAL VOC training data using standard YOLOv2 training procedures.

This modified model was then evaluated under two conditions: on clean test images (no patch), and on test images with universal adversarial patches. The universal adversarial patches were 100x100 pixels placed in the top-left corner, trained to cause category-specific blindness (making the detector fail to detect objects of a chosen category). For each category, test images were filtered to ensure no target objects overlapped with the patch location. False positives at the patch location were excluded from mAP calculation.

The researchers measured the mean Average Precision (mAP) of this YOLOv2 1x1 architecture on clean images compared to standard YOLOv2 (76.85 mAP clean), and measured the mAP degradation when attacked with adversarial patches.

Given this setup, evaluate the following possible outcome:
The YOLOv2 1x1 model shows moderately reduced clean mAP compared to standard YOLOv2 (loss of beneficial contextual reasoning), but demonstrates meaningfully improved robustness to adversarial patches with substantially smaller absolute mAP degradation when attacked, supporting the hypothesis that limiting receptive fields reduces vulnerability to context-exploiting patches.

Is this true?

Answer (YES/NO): NO